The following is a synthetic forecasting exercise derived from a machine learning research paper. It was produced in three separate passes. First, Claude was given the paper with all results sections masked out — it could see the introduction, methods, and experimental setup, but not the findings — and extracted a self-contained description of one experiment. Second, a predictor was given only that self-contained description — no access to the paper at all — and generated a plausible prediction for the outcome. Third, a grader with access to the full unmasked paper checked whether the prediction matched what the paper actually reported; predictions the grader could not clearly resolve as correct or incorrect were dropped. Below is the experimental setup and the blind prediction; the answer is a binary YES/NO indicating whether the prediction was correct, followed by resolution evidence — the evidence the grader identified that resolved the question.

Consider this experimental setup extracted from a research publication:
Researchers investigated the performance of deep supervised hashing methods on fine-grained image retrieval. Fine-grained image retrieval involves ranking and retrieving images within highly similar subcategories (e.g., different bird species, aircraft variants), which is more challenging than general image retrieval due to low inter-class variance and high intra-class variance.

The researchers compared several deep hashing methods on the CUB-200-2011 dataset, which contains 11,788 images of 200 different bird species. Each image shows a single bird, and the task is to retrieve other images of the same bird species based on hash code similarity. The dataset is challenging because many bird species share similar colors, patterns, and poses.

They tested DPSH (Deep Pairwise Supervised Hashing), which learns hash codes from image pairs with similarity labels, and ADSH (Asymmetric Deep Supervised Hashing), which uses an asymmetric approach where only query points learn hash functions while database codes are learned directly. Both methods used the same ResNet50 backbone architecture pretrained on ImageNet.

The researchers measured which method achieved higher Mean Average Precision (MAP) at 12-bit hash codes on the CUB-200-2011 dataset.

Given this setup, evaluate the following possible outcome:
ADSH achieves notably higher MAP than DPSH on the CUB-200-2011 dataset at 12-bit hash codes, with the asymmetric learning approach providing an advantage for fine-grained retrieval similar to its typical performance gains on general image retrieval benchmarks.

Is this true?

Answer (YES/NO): YES